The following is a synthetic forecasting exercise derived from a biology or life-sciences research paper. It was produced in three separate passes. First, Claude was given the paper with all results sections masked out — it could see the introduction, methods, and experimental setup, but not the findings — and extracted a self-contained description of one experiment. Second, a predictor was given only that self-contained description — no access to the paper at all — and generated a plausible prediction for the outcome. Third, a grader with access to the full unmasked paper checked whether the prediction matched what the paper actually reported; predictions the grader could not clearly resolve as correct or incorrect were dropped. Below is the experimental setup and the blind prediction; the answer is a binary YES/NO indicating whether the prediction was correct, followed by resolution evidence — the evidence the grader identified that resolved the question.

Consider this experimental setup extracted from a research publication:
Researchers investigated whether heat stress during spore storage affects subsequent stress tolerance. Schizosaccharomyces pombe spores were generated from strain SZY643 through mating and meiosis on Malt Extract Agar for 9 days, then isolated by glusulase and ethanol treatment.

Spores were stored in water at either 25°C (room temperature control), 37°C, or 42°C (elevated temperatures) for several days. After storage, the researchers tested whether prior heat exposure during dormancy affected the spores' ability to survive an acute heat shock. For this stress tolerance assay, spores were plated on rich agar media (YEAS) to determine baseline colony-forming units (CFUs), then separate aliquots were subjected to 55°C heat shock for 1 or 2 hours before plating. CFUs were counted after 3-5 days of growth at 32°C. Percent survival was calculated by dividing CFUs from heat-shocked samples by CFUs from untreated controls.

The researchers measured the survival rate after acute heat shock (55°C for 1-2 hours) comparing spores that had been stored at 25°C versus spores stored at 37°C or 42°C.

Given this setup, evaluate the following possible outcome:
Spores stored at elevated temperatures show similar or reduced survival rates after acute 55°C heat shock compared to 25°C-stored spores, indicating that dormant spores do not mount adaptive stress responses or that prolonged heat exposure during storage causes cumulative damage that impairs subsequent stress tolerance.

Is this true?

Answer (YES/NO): YES